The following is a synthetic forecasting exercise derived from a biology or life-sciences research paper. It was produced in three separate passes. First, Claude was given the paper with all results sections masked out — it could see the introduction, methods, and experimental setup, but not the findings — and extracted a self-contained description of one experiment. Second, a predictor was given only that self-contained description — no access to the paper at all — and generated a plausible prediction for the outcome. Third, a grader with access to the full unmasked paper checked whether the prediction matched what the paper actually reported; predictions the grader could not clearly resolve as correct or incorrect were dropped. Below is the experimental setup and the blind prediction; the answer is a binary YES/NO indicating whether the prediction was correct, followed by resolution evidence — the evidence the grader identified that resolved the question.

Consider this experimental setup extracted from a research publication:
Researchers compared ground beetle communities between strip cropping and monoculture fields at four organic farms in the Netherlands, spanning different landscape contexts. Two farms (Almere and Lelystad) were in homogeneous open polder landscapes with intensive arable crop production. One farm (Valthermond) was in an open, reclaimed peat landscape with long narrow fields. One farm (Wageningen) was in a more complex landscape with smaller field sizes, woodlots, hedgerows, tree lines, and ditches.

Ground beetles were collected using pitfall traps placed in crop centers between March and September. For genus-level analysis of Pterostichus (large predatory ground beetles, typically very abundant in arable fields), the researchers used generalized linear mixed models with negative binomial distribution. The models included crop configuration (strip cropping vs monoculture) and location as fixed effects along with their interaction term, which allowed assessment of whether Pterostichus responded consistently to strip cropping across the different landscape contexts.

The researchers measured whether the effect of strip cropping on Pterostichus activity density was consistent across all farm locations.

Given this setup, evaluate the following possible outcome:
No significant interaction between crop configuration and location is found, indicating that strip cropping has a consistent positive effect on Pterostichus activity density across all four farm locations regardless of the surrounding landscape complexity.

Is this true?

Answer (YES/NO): NO